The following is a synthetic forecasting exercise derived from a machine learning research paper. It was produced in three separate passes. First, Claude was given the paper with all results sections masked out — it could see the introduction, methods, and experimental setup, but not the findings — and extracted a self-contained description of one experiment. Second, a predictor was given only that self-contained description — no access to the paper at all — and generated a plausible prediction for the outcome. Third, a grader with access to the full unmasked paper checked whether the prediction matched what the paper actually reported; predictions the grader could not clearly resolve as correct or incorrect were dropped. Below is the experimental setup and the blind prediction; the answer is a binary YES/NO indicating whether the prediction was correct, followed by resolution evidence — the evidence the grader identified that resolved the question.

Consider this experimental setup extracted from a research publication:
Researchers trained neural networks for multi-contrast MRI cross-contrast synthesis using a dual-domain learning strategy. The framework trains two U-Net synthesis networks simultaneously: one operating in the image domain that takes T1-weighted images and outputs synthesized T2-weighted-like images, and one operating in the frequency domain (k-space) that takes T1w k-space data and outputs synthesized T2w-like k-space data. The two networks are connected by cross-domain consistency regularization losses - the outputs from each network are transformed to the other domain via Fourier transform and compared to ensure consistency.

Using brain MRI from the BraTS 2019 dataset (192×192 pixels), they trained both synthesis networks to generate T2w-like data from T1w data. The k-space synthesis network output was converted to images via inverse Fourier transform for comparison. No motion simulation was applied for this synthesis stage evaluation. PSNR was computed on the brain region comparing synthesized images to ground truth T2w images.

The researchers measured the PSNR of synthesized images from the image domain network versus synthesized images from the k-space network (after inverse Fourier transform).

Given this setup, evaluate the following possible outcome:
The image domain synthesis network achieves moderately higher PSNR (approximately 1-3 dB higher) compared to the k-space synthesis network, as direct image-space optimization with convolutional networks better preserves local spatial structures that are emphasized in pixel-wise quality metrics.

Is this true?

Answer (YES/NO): YES